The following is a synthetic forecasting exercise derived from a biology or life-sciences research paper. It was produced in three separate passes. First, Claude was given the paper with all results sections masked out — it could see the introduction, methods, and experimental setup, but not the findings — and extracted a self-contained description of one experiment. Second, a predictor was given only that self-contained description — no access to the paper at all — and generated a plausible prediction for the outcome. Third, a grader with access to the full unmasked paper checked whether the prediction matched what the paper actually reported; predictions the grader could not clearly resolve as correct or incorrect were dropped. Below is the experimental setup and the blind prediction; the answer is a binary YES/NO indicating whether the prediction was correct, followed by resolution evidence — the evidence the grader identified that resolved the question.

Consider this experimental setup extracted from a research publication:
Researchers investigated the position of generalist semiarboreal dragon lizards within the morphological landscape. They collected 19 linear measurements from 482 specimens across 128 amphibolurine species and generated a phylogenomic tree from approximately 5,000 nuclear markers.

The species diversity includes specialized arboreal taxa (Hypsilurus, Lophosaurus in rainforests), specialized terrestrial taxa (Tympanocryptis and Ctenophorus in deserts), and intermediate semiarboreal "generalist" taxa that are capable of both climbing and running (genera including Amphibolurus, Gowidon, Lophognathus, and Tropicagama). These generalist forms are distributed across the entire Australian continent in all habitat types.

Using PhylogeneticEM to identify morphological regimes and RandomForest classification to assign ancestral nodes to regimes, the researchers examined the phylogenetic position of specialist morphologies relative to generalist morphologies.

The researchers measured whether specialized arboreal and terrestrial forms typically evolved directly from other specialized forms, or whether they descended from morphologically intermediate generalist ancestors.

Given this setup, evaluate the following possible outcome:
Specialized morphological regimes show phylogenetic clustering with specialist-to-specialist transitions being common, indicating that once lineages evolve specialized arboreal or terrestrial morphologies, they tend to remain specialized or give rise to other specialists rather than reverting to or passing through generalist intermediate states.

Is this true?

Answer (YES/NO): NO